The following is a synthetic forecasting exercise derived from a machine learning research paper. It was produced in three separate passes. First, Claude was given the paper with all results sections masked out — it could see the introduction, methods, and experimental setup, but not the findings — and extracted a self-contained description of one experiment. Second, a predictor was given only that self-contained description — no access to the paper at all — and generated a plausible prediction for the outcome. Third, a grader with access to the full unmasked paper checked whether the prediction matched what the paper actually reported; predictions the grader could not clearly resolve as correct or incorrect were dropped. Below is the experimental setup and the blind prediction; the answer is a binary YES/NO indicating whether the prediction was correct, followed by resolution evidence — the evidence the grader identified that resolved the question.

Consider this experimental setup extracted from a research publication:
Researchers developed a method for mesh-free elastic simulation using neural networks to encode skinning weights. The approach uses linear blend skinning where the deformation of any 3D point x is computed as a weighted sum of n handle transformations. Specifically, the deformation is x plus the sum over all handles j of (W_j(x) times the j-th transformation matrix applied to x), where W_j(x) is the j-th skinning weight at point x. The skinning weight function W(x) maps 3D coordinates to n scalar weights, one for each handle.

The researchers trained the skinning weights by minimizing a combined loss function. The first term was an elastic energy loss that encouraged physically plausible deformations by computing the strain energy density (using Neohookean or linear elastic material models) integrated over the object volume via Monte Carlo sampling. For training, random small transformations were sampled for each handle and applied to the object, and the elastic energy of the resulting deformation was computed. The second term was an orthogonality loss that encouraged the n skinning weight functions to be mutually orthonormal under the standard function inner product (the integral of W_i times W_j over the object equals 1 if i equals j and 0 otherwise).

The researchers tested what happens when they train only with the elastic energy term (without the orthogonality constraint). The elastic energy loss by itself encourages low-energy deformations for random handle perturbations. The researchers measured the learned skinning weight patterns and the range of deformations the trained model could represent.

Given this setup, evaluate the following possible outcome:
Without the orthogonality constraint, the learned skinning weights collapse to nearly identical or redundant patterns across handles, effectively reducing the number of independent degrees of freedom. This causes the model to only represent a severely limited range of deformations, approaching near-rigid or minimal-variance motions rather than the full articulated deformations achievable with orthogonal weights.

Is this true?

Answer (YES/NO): YES